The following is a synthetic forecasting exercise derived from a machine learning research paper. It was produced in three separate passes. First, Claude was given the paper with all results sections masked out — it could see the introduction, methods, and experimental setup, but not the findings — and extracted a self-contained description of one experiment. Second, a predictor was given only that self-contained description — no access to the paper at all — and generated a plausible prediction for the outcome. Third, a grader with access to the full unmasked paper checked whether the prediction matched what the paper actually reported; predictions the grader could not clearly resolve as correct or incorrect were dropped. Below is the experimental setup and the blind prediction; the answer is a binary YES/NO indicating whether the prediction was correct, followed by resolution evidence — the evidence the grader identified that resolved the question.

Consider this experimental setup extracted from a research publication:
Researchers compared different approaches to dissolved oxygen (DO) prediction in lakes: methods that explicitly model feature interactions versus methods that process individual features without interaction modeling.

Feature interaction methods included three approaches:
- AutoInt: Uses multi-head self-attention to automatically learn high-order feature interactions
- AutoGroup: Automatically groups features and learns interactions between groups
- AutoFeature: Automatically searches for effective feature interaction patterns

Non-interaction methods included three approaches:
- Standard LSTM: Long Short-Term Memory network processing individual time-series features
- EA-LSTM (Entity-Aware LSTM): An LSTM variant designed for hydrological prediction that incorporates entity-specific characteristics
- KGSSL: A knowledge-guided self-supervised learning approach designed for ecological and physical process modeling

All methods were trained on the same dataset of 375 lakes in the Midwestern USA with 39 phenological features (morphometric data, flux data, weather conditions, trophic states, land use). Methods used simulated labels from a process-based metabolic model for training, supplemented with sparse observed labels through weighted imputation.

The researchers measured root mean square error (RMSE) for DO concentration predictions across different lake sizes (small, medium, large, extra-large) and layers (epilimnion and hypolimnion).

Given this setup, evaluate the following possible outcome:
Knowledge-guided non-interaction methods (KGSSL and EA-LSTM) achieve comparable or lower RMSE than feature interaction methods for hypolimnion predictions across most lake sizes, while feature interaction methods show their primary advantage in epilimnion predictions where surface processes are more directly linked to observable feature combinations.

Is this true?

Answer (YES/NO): NO